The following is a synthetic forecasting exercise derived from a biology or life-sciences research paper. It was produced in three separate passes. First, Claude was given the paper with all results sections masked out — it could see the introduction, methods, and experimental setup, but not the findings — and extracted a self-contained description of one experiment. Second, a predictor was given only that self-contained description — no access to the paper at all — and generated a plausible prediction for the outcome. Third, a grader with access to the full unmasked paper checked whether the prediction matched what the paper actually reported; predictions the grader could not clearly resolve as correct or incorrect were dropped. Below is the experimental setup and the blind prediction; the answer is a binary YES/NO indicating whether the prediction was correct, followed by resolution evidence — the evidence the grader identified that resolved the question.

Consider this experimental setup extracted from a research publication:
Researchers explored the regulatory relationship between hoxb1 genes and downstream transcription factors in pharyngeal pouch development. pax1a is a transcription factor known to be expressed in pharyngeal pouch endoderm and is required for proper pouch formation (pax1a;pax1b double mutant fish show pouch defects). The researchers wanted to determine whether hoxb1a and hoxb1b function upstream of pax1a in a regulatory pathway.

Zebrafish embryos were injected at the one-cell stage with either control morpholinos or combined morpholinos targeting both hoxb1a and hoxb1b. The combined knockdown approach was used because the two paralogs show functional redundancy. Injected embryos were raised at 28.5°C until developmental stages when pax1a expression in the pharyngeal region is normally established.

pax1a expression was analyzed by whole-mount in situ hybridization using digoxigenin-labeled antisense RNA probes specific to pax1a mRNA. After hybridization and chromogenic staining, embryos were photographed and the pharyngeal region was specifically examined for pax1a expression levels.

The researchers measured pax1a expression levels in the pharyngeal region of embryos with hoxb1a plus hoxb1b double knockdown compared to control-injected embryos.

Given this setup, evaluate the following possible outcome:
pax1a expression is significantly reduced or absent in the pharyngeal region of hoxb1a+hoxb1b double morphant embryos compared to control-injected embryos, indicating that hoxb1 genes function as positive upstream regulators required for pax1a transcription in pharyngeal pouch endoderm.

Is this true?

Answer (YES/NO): YES